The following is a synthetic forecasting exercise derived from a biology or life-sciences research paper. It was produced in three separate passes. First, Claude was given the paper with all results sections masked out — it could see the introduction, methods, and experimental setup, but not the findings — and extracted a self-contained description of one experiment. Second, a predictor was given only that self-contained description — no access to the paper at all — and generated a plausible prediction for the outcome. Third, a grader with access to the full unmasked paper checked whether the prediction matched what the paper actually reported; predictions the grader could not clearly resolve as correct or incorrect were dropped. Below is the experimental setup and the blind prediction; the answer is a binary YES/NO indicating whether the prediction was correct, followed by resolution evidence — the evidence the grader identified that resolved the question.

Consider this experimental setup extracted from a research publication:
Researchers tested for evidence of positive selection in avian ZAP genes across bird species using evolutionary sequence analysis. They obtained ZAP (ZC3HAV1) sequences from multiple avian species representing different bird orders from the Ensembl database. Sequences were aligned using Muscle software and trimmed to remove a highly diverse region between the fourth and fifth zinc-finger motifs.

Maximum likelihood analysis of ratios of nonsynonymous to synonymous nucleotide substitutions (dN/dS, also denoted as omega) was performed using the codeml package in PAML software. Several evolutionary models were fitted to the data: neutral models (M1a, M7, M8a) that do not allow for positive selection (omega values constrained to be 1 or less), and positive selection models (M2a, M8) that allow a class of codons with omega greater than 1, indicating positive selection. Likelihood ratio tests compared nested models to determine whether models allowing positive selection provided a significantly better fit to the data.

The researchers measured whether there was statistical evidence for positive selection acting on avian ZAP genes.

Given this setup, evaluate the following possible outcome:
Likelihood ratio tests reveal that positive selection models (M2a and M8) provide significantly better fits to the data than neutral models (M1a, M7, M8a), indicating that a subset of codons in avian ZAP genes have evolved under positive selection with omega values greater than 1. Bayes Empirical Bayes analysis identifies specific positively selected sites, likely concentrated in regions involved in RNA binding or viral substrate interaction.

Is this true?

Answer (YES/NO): YES